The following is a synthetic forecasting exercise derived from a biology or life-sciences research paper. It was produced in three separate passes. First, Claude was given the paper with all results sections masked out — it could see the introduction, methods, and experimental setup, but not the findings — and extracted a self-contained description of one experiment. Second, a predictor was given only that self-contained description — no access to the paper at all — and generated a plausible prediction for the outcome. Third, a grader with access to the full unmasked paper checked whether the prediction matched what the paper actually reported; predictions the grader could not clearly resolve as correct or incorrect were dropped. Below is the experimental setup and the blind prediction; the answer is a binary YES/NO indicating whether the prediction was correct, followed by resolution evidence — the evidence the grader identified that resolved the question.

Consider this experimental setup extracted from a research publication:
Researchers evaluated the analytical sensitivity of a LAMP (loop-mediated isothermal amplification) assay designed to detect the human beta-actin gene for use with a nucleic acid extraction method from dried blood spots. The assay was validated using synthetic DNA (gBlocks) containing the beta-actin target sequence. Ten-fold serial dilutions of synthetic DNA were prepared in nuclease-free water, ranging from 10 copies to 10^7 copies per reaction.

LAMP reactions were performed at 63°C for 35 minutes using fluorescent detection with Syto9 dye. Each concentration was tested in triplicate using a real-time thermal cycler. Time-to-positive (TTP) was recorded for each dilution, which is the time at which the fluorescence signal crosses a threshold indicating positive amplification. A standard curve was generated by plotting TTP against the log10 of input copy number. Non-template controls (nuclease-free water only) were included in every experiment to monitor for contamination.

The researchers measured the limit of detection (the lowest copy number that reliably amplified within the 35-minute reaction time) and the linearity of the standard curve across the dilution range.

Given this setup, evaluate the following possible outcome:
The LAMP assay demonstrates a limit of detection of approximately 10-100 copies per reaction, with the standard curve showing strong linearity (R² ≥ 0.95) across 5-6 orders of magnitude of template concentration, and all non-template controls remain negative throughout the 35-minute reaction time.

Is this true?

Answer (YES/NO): NO